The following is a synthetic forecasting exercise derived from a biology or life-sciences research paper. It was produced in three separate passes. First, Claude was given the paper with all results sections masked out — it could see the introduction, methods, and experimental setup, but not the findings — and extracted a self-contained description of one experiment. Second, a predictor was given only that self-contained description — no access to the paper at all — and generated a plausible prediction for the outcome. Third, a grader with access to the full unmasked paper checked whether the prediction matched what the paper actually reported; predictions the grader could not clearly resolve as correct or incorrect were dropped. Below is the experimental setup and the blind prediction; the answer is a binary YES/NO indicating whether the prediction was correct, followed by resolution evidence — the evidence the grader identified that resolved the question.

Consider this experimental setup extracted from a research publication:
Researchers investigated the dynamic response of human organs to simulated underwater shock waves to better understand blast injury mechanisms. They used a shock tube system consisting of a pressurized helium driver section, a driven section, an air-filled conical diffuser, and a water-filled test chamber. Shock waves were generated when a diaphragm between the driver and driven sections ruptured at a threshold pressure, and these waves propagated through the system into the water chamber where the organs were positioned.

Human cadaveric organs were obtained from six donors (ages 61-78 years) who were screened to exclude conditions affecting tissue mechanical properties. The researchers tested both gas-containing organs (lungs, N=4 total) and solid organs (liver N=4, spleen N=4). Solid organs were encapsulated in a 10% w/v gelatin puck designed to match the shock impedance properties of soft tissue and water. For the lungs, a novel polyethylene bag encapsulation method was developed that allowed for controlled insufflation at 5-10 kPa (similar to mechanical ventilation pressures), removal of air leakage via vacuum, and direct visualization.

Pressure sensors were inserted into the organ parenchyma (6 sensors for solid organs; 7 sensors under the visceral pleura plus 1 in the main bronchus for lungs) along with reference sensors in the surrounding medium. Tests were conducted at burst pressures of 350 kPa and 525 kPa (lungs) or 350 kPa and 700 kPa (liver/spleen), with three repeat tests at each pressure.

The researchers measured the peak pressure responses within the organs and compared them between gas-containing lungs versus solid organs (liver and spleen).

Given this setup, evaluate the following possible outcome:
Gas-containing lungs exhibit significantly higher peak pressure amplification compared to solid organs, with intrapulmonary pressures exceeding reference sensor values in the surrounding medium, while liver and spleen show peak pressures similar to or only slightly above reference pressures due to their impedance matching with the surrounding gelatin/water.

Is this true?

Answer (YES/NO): YES